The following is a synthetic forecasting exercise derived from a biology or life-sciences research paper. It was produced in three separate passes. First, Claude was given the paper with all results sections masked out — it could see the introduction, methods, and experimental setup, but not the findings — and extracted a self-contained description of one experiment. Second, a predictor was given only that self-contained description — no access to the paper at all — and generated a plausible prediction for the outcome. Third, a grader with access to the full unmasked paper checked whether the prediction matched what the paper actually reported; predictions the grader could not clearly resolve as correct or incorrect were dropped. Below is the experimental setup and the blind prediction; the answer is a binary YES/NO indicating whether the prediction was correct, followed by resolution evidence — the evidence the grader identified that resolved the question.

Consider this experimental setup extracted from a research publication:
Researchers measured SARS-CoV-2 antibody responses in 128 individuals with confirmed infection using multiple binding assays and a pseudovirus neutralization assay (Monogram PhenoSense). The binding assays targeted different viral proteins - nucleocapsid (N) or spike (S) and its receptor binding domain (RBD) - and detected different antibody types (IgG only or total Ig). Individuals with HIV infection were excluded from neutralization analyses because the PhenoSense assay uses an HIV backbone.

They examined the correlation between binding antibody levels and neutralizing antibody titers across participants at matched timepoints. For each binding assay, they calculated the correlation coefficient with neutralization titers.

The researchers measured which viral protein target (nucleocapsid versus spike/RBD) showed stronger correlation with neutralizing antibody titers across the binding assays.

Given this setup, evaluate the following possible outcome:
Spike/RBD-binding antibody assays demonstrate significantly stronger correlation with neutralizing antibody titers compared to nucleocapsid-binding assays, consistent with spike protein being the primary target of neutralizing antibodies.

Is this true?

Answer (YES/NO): YES